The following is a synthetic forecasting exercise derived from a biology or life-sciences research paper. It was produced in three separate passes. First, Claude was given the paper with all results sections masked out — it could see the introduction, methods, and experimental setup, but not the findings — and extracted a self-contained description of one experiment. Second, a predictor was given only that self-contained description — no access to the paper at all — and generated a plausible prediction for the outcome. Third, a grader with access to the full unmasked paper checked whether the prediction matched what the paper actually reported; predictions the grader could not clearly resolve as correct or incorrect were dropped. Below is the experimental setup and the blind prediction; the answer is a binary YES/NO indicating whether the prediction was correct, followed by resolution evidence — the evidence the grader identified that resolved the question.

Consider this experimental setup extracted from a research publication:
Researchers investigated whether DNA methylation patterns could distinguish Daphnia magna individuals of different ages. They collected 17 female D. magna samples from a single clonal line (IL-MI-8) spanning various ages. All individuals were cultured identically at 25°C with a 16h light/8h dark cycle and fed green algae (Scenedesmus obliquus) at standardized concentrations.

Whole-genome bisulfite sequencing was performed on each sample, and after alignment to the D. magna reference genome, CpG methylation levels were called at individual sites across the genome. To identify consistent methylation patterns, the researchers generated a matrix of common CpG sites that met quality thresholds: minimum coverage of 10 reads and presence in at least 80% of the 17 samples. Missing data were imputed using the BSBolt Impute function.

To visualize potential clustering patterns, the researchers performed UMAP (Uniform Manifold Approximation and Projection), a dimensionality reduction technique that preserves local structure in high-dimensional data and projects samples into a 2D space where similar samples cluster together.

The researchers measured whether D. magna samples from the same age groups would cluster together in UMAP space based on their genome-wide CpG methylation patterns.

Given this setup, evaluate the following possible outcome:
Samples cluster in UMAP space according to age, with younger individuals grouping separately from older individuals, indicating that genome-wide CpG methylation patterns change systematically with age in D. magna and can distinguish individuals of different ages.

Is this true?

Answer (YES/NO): NO